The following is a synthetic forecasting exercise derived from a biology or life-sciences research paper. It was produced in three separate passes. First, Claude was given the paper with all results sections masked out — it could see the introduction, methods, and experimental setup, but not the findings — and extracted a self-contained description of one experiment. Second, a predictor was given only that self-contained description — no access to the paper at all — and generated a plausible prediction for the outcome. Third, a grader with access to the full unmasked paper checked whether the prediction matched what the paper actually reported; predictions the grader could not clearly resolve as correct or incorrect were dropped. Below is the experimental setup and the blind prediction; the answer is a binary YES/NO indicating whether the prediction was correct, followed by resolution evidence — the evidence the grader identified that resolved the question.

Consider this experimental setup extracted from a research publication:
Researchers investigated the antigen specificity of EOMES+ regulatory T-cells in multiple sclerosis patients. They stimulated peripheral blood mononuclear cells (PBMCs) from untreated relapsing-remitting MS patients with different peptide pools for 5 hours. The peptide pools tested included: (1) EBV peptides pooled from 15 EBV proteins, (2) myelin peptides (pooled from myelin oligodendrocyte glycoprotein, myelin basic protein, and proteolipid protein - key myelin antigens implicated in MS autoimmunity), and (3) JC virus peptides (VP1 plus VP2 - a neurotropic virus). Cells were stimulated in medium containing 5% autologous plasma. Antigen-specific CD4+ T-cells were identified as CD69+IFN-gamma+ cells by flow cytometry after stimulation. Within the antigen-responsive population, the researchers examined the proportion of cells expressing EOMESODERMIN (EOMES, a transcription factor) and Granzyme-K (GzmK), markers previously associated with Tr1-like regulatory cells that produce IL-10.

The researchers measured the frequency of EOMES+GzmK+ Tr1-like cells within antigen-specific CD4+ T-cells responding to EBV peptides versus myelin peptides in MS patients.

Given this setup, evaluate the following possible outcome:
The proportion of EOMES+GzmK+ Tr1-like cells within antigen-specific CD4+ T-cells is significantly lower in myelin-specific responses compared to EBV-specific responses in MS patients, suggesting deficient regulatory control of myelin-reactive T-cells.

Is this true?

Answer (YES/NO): YES